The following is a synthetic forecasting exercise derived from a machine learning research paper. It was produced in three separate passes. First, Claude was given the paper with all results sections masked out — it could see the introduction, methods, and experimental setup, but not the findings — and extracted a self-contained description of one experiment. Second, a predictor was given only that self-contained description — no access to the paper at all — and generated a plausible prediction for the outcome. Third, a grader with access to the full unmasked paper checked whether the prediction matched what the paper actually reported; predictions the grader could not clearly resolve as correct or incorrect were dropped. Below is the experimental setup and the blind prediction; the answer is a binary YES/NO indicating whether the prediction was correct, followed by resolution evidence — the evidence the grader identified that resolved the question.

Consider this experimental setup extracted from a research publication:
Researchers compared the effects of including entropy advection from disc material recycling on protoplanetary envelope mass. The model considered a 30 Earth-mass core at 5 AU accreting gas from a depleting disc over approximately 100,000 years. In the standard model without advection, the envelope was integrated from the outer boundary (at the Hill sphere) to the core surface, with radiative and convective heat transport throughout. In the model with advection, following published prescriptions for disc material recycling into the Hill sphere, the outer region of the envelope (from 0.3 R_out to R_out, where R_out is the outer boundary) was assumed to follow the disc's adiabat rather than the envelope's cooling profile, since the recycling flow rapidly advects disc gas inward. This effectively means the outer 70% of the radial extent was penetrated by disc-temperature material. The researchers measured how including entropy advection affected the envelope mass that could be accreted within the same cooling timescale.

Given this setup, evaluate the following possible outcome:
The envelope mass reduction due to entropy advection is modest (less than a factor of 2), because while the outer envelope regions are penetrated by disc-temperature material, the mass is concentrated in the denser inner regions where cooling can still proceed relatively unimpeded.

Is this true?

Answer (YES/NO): NO